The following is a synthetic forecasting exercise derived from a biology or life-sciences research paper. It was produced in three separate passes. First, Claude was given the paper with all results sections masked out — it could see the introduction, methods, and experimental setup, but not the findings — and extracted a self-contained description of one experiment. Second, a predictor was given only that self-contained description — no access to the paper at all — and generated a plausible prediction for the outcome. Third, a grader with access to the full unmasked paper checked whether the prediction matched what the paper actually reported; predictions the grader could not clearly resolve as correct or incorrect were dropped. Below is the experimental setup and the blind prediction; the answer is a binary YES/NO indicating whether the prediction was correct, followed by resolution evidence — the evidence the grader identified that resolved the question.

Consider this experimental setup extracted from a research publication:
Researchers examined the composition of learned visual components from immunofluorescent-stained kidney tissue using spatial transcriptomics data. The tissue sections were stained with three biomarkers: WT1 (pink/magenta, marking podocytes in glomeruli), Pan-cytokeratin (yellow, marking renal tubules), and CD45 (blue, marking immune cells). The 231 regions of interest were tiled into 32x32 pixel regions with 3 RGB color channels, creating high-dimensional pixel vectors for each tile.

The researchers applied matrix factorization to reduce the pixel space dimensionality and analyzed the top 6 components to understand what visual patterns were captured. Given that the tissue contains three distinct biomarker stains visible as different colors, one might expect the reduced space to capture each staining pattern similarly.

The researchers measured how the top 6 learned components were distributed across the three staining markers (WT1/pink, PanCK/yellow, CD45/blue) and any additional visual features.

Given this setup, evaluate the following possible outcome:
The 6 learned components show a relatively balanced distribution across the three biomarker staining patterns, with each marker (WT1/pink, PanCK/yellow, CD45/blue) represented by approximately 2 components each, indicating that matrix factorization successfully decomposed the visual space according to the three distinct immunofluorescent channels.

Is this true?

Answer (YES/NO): NO